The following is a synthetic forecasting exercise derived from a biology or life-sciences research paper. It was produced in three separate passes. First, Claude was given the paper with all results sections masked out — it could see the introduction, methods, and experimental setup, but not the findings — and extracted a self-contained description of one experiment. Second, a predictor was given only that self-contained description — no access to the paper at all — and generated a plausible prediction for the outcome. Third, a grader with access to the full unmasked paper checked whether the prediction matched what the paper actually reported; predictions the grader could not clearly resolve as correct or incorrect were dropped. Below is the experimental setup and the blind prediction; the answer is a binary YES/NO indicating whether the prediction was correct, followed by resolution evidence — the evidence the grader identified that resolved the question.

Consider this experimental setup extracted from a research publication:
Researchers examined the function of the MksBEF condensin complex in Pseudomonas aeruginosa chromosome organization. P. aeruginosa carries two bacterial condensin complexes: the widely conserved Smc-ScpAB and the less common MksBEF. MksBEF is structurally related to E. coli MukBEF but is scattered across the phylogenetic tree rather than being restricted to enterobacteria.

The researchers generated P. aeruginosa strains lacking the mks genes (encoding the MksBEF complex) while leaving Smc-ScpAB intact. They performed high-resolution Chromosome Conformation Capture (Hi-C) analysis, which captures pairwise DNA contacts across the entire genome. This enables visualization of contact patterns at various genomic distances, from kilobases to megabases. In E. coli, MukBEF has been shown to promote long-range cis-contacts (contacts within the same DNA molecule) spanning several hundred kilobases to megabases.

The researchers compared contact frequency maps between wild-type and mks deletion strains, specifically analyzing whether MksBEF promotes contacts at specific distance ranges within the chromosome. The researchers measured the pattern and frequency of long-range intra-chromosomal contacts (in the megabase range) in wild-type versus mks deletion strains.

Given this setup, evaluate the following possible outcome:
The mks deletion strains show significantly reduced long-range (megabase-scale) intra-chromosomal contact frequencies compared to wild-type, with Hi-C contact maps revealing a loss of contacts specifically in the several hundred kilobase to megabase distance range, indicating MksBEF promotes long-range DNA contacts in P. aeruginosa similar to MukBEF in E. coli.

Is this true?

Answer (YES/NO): NO